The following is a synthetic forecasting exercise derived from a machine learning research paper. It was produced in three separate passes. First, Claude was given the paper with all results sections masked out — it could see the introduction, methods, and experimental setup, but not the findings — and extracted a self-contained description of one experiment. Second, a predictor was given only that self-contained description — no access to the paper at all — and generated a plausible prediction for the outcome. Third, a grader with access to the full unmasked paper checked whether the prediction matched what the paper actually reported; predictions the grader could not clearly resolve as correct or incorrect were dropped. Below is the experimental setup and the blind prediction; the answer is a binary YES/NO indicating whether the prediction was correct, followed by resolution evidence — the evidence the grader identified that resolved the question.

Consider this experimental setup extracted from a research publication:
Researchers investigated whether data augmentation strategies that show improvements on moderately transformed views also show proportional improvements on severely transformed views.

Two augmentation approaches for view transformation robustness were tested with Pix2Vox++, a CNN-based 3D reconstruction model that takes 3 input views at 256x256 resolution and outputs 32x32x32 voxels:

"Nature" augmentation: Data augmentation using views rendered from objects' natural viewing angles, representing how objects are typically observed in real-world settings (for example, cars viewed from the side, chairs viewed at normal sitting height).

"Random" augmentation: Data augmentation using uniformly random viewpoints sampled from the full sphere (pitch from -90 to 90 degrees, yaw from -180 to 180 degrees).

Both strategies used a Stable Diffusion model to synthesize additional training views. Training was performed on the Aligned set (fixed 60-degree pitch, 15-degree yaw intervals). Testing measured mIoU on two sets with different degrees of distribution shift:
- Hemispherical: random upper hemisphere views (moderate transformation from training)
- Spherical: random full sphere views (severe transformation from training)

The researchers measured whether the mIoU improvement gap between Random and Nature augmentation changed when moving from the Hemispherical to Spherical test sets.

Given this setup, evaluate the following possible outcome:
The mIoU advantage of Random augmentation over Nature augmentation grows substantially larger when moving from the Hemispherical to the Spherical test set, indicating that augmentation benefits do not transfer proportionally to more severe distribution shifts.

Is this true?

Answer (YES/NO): YES